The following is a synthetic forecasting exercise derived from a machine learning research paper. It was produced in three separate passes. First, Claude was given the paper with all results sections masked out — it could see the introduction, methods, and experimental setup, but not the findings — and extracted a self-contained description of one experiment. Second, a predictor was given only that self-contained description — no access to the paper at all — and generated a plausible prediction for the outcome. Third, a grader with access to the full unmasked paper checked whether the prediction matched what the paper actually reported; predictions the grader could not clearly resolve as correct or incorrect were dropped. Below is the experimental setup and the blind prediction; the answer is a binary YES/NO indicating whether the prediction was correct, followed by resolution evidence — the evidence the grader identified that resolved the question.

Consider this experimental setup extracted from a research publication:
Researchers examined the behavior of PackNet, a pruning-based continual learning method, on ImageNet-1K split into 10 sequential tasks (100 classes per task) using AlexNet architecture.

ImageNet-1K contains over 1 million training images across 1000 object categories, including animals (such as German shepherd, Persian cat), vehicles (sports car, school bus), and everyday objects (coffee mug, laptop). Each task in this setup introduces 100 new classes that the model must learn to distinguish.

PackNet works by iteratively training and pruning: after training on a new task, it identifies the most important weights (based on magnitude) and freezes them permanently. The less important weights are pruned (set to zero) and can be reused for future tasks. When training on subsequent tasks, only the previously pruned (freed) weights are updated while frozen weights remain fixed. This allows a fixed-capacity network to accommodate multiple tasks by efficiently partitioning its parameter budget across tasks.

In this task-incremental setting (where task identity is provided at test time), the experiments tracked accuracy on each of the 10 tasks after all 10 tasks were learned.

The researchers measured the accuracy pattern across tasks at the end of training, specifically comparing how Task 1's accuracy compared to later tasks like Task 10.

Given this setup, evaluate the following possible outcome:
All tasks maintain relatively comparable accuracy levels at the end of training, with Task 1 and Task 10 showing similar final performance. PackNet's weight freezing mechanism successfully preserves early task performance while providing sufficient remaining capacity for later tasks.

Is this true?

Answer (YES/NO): NO